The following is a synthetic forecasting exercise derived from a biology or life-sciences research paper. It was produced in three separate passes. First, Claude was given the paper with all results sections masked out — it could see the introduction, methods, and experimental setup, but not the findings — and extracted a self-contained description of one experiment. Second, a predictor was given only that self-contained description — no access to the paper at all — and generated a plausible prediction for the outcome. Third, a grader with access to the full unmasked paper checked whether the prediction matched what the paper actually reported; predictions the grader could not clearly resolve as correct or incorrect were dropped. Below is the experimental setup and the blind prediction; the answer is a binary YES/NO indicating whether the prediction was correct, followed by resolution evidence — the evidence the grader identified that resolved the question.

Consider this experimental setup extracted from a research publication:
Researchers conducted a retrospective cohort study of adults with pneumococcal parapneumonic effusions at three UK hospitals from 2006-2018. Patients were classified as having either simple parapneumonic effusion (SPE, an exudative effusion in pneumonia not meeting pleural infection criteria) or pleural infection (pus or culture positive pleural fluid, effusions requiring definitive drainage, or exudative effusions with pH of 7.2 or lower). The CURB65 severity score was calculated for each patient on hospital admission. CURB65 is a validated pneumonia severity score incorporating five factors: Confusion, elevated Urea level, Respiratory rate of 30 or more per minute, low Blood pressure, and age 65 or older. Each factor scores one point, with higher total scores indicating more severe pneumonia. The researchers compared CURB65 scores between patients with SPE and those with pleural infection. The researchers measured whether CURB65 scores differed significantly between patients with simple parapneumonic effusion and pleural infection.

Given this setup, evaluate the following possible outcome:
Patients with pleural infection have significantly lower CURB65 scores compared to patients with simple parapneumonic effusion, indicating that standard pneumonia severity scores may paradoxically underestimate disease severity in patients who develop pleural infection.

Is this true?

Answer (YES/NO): NO